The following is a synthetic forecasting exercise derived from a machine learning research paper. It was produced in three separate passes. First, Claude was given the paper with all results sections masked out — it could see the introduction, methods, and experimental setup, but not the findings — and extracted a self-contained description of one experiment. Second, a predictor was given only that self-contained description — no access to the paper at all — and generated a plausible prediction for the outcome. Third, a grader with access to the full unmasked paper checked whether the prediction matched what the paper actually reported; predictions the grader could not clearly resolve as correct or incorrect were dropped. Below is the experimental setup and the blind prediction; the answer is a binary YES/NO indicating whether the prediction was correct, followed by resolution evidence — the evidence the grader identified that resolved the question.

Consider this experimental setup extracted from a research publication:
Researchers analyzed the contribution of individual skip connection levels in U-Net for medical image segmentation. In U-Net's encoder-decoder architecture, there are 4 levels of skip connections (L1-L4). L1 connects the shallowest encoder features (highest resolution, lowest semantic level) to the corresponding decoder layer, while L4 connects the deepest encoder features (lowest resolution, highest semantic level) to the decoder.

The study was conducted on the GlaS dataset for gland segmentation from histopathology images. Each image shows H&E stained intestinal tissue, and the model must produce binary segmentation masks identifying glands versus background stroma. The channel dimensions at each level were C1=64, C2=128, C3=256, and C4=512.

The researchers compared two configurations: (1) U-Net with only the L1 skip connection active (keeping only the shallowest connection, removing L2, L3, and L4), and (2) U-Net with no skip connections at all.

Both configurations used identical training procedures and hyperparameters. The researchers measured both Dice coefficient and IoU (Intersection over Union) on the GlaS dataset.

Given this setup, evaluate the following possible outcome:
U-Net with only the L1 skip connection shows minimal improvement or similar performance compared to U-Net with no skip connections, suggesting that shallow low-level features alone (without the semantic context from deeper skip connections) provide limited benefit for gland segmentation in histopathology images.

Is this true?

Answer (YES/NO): NO